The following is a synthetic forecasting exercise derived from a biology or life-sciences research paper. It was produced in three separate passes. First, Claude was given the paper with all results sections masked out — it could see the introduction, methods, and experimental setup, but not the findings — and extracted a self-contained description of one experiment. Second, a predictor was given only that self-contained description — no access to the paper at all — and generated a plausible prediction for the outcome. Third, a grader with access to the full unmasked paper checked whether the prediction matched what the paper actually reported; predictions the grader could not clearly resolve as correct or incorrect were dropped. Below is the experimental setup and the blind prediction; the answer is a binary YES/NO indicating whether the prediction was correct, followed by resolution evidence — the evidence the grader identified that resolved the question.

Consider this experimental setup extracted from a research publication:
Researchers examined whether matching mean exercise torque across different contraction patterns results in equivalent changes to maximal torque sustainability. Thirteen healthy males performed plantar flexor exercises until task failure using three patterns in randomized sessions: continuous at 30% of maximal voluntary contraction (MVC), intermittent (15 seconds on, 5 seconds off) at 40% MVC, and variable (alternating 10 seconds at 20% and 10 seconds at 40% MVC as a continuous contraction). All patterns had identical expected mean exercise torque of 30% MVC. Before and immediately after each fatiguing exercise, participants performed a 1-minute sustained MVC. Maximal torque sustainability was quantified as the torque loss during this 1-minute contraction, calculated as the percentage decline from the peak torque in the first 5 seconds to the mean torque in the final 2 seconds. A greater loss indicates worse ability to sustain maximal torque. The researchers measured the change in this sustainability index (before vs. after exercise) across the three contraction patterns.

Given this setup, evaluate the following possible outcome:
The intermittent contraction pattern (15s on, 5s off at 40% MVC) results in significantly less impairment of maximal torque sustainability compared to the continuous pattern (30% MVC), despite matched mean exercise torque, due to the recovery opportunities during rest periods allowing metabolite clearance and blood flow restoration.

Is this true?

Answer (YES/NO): NO